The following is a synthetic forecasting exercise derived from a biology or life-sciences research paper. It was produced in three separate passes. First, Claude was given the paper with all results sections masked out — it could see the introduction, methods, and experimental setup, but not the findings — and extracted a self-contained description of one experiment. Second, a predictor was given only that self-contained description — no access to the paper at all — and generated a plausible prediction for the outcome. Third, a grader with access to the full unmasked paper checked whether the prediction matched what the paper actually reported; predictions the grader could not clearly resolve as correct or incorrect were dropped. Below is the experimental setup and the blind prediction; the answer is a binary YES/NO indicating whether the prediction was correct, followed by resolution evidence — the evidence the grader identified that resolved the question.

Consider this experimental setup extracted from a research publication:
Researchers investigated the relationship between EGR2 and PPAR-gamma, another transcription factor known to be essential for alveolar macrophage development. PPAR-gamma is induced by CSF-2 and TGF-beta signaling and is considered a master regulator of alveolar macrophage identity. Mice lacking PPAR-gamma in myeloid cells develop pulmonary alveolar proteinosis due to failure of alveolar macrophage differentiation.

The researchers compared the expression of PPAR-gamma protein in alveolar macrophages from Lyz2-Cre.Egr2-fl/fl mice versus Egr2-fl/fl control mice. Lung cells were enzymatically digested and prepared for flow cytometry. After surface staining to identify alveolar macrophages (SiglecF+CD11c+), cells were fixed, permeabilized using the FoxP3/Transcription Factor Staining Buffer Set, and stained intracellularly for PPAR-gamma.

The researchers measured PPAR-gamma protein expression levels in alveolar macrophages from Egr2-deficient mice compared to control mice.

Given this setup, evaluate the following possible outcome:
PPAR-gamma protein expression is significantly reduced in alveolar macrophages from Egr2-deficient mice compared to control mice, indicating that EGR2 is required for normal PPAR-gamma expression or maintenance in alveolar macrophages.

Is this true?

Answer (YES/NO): NO